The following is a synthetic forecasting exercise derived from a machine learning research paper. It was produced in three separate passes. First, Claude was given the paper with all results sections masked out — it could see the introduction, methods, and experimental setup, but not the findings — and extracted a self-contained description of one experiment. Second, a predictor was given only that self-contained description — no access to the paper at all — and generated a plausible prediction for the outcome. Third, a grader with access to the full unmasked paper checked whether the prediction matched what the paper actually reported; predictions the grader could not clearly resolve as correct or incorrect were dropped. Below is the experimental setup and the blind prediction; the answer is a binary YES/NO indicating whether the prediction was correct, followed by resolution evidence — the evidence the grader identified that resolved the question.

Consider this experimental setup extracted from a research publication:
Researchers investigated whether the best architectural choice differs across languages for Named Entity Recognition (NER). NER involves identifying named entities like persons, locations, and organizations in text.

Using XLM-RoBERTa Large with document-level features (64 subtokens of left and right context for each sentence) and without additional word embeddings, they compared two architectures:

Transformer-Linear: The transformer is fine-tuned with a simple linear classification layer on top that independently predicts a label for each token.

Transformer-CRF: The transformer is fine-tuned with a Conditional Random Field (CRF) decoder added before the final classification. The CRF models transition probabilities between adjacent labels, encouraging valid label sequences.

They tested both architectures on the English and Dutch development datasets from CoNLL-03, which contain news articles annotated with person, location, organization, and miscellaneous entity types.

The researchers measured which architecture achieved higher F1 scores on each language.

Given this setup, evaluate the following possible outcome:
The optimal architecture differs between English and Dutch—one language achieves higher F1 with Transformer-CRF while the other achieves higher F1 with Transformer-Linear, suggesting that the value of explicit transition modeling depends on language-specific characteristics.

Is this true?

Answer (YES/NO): YES